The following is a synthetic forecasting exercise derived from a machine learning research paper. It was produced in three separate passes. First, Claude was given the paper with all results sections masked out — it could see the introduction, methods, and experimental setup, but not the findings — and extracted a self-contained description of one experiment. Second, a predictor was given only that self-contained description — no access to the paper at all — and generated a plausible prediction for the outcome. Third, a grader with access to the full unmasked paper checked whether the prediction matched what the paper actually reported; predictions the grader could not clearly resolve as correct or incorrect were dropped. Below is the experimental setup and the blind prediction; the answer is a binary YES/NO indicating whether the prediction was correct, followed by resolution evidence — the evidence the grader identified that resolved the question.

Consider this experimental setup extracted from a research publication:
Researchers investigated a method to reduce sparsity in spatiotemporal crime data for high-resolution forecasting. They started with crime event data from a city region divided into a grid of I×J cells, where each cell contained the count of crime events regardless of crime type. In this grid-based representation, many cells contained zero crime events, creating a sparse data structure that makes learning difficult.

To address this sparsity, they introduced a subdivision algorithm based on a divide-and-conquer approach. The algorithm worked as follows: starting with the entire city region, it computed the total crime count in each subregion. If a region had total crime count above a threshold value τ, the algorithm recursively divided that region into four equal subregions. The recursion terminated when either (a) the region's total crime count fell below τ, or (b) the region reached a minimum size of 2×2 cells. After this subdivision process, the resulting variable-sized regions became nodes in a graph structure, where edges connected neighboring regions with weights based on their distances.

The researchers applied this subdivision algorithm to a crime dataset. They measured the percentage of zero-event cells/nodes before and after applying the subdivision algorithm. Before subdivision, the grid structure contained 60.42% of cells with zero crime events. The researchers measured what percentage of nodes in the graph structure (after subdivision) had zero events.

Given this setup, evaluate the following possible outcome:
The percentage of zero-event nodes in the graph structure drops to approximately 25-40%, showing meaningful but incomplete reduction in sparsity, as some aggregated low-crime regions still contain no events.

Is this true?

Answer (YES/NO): NO